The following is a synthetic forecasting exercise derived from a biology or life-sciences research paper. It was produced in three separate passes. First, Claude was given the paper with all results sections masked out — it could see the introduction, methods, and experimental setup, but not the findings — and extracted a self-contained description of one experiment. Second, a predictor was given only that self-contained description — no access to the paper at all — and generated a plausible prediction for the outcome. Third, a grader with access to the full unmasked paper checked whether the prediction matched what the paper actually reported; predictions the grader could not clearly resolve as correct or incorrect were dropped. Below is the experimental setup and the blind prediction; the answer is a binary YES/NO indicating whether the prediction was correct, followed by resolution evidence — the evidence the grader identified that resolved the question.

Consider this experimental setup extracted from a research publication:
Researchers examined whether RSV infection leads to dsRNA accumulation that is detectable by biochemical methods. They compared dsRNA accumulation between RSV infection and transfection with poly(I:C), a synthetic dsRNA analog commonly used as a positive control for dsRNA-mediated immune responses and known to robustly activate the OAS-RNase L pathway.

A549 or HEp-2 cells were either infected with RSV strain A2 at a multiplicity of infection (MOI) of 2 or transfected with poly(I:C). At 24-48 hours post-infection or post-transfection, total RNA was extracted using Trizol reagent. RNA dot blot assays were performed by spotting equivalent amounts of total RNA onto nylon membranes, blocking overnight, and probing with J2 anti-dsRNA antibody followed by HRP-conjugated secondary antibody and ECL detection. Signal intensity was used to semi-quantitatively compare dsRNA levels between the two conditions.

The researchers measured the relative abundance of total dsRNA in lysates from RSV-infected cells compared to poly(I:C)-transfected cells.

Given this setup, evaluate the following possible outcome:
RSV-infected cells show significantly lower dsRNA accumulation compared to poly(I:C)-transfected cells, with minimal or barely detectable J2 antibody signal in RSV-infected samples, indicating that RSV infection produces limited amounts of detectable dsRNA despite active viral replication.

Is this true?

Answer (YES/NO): NO